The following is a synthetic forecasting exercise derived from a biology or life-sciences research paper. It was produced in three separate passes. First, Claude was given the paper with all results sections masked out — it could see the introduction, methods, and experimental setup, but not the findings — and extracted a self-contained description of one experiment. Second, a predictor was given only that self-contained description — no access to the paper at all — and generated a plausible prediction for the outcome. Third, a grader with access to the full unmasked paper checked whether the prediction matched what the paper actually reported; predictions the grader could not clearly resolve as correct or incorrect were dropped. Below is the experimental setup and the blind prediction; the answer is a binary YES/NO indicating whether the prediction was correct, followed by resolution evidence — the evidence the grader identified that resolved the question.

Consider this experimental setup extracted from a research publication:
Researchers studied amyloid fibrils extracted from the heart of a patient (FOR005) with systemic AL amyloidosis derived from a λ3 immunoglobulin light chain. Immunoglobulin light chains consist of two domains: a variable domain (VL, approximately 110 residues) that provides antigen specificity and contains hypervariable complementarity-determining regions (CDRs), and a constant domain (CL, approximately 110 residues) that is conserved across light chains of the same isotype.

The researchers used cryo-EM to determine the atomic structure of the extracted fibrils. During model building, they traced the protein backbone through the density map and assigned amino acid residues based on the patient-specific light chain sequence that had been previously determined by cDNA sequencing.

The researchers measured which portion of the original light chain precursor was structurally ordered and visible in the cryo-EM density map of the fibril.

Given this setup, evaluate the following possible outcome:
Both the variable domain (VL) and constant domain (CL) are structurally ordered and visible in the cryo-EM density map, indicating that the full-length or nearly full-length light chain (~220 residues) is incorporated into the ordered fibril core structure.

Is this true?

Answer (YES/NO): NO